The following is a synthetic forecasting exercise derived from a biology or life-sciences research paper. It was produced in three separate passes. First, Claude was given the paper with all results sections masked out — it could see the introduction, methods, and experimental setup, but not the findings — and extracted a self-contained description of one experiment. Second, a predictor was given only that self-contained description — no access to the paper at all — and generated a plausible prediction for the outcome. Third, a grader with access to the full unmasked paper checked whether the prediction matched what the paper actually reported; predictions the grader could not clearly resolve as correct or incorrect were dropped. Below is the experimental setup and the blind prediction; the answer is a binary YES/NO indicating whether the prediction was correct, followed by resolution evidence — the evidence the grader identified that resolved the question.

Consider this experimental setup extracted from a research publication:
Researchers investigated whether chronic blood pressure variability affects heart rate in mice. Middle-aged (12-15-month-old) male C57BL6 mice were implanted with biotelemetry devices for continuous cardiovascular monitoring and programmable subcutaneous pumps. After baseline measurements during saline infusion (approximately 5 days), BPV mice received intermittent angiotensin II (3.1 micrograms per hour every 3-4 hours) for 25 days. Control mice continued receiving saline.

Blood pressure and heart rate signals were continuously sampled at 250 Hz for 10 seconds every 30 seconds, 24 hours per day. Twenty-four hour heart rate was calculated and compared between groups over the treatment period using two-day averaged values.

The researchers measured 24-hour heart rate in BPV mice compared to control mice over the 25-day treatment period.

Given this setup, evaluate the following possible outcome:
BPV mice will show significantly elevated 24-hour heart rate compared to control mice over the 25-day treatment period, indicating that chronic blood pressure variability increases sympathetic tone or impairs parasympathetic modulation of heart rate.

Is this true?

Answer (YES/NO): NO